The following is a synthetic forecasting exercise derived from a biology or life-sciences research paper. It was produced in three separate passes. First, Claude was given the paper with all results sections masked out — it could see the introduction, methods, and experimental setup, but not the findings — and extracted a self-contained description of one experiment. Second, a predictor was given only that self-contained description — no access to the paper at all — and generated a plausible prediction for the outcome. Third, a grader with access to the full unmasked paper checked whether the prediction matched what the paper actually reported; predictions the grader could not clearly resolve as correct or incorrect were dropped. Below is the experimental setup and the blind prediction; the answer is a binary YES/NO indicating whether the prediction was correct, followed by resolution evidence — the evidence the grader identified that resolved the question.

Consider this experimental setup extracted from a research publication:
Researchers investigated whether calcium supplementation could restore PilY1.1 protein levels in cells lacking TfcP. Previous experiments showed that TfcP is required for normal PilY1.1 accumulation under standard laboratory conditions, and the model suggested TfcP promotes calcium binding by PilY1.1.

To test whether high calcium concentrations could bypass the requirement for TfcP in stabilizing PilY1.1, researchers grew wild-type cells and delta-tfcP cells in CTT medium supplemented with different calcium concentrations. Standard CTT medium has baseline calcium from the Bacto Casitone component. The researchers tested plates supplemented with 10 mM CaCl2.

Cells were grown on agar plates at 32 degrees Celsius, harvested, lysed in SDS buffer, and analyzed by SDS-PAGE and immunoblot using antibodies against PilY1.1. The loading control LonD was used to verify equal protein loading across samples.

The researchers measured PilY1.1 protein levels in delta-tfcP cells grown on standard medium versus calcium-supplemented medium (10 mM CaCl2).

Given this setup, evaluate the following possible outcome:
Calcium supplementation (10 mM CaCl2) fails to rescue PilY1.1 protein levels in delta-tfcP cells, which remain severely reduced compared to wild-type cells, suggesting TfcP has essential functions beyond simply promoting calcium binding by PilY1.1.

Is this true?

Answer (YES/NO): NO